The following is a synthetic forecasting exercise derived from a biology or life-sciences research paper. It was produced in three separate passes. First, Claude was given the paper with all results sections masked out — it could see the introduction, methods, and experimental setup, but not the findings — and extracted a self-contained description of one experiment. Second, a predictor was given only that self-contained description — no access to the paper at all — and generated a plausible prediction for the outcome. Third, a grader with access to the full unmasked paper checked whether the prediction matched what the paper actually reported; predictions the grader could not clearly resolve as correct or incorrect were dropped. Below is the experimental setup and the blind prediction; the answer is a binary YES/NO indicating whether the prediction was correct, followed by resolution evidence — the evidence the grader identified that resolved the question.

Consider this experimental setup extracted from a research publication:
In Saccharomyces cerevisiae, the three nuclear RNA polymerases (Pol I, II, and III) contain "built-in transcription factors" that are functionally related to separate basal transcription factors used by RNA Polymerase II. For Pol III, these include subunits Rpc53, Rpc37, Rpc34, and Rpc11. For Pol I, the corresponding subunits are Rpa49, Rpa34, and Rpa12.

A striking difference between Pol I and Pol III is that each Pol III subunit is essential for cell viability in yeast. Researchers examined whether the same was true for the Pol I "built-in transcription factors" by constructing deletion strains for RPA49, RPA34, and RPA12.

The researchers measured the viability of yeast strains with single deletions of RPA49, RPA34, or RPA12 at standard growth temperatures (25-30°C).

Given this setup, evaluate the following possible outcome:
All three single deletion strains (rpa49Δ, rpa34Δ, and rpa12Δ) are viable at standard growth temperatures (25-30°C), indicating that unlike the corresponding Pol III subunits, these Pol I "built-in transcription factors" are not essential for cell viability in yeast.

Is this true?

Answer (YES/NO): YES